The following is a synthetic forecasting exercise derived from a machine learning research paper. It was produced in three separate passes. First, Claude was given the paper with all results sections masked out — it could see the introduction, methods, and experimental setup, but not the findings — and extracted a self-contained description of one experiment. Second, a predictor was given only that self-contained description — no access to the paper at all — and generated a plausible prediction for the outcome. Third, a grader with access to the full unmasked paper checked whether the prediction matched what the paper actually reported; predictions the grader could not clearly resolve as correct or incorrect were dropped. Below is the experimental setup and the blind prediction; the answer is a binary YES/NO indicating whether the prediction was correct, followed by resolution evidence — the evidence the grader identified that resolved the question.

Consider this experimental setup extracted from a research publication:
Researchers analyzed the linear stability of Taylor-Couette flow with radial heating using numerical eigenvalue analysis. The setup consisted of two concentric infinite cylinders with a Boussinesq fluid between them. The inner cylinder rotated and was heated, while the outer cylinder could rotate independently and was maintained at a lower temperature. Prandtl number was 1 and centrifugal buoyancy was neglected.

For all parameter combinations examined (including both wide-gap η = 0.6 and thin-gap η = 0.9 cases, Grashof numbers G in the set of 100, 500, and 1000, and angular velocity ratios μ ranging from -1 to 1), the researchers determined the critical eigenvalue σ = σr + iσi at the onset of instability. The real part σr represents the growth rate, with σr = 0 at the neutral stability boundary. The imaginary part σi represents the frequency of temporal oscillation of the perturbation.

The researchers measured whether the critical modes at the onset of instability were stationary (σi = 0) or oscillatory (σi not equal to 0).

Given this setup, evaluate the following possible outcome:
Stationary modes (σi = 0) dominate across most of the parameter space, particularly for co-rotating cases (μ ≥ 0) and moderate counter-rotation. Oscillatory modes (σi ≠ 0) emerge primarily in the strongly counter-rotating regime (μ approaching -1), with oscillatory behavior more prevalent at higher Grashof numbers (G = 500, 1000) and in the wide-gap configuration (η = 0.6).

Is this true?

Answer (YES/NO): NO